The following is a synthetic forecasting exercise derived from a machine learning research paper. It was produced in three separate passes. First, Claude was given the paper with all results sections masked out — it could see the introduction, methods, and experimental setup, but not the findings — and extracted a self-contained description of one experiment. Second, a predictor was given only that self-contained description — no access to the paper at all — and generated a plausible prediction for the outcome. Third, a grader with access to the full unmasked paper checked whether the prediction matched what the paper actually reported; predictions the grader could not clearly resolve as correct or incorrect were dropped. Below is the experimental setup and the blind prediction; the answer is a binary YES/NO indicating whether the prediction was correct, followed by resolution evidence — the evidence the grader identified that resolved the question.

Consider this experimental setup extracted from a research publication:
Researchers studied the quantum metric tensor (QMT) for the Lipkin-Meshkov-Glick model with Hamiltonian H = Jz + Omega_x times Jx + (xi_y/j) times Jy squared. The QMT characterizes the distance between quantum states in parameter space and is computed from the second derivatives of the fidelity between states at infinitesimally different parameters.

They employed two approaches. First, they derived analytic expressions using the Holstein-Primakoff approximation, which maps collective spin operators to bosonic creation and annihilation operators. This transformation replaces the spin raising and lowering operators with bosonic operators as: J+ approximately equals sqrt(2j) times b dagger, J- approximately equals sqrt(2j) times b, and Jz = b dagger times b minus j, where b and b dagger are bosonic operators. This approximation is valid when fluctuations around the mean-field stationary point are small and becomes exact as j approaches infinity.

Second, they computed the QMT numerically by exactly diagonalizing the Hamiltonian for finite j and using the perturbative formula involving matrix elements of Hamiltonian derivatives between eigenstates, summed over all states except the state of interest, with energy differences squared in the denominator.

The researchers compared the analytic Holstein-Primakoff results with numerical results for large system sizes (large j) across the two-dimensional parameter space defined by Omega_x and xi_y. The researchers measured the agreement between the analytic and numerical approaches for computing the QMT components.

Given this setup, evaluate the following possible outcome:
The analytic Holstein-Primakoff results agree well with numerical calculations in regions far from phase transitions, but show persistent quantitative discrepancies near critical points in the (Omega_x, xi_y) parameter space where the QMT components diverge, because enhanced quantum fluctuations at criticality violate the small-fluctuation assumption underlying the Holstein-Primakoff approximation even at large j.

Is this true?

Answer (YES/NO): YES